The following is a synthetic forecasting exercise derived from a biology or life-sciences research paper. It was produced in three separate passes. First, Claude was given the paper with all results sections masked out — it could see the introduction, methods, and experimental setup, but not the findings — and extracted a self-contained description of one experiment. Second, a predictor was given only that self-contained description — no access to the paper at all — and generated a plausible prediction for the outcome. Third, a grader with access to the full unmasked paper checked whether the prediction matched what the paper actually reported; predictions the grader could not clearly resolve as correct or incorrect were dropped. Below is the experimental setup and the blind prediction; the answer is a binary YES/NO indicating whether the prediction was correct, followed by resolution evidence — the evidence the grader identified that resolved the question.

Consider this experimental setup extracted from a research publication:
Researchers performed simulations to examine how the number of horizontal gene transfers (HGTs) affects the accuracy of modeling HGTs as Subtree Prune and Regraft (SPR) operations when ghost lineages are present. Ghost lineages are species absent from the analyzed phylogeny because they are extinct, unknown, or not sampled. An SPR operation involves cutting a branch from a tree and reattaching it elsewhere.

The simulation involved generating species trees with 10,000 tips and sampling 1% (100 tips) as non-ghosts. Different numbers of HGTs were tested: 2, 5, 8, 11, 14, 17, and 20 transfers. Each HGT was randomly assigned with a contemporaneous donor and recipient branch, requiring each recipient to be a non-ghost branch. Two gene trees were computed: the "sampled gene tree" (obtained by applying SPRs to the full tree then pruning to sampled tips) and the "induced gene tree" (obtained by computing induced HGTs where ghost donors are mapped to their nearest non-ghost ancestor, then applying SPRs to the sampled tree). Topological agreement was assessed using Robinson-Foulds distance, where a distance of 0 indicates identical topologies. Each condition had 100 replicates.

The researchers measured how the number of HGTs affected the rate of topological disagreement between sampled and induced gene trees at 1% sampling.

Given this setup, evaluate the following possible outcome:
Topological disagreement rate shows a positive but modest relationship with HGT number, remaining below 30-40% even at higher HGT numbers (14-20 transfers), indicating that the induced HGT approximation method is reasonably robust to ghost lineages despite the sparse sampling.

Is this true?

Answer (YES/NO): NO